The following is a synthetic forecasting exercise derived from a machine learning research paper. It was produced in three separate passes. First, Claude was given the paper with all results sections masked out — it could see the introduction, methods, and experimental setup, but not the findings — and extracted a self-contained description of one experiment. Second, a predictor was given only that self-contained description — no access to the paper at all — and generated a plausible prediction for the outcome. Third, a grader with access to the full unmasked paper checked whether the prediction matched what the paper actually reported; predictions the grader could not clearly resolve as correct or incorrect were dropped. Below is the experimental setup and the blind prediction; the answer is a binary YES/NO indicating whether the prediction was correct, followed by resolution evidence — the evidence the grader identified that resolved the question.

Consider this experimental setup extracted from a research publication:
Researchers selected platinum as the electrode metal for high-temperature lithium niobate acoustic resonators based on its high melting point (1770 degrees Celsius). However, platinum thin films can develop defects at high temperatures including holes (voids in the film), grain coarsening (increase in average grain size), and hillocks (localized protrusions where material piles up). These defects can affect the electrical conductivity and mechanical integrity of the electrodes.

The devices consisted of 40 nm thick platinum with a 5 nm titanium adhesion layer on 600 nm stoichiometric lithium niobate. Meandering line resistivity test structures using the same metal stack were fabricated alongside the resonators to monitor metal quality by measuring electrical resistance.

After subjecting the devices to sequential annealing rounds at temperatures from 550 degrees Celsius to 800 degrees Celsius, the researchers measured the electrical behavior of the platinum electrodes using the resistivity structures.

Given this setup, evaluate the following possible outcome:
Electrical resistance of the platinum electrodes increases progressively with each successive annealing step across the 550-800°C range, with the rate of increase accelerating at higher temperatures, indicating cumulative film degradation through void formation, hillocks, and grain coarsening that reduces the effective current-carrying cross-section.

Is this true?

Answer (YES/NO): NO